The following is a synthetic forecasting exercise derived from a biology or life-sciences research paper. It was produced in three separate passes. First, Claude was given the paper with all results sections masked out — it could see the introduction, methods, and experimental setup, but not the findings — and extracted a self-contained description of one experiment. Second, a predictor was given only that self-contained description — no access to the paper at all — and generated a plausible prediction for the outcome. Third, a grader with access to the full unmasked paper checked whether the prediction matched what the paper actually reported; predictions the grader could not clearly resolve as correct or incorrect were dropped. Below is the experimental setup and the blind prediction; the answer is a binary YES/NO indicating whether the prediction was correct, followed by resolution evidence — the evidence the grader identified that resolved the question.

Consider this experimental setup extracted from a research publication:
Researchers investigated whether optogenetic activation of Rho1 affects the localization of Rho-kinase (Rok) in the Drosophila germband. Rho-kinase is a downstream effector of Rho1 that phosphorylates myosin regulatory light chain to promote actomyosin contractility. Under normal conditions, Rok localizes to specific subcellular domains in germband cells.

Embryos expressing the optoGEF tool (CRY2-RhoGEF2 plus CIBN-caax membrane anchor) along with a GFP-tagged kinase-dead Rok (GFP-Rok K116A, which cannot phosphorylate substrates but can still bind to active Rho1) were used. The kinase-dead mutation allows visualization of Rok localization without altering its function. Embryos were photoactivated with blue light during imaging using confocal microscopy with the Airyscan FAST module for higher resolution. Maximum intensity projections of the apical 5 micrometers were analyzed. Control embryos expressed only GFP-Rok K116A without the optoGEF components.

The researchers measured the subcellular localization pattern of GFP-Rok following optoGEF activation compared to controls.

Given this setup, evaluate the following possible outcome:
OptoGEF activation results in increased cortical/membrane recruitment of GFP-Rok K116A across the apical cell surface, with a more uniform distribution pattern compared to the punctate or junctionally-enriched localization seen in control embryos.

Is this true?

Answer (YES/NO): NO